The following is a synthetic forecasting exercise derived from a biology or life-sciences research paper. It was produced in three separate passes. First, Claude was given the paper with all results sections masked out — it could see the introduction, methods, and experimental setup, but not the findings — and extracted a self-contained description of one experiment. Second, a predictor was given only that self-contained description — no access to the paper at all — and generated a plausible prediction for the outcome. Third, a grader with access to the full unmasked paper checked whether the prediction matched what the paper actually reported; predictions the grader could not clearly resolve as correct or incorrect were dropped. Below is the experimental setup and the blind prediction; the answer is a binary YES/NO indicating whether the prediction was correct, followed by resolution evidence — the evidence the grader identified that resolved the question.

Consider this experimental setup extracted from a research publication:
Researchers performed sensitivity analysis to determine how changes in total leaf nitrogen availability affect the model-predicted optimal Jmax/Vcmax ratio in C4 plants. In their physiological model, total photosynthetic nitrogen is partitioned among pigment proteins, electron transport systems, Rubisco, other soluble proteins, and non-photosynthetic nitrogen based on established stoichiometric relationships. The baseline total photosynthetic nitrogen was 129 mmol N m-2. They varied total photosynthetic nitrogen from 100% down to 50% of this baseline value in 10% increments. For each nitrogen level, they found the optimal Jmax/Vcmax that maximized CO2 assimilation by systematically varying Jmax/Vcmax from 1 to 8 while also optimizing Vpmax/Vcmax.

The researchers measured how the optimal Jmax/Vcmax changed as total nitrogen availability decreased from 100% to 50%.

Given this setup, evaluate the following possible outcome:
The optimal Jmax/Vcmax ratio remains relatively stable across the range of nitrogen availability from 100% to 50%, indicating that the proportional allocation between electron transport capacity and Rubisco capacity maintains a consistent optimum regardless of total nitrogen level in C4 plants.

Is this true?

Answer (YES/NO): NO